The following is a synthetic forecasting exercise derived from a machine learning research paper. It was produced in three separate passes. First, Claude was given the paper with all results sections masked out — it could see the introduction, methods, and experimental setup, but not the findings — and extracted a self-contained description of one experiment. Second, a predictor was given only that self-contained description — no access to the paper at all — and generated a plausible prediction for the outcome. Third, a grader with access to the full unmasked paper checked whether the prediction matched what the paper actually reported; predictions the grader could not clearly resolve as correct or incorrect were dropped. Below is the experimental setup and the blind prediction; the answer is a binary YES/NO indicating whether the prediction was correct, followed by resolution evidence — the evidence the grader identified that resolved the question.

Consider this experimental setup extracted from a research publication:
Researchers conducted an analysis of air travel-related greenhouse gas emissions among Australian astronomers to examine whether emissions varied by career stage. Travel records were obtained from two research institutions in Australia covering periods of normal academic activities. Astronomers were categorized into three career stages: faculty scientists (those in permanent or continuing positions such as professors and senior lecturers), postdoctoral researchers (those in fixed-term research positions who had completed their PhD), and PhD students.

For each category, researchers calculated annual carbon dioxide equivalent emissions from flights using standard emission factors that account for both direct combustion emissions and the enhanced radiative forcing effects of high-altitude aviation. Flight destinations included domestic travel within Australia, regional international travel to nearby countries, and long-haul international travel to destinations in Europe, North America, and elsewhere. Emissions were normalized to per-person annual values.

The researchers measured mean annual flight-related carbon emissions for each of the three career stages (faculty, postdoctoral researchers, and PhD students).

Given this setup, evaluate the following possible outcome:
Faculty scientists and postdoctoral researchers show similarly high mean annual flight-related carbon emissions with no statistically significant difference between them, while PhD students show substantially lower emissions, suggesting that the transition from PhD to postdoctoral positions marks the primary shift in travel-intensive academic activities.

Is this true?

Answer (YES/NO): NO